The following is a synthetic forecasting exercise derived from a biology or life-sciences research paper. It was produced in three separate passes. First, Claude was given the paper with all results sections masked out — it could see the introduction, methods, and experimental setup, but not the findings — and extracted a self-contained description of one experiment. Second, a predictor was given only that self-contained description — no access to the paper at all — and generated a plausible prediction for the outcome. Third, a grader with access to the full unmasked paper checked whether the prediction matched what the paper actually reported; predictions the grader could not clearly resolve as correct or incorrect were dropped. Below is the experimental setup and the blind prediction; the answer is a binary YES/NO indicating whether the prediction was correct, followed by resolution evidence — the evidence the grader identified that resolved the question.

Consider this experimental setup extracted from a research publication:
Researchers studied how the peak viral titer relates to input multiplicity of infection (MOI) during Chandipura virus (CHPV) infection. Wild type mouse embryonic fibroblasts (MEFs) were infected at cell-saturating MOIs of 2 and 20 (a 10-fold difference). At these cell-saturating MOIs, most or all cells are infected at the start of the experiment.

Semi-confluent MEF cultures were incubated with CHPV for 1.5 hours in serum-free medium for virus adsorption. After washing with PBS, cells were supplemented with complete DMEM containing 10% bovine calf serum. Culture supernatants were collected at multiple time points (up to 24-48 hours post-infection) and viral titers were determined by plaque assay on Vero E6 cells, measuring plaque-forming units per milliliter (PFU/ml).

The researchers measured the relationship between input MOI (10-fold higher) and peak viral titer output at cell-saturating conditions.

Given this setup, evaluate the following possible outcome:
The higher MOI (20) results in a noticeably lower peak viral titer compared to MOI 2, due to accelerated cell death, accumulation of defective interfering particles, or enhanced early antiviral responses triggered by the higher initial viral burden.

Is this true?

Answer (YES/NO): YES